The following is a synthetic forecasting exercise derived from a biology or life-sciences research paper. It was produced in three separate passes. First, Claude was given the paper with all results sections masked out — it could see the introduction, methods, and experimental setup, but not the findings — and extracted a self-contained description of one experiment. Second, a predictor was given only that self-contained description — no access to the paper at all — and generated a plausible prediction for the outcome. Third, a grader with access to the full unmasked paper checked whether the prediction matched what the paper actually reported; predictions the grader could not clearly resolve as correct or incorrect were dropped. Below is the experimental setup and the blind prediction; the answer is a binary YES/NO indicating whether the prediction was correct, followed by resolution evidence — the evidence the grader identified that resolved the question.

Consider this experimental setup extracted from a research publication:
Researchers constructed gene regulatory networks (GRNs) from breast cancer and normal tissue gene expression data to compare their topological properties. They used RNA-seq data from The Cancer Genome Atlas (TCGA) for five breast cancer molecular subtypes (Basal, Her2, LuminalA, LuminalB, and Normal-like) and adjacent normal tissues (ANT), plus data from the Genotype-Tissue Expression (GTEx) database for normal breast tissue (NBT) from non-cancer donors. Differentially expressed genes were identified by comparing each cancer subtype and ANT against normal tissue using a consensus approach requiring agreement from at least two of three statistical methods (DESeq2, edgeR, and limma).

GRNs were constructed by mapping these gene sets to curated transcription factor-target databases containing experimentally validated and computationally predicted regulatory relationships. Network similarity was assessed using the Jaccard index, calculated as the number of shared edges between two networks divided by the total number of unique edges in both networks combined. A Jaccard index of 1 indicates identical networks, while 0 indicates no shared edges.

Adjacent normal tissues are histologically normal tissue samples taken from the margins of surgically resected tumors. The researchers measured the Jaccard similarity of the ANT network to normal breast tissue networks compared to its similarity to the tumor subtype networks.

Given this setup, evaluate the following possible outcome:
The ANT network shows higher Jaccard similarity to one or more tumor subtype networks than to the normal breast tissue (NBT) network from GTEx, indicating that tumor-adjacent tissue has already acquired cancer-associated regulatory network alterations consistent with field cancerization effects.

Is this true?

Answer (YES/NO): YES